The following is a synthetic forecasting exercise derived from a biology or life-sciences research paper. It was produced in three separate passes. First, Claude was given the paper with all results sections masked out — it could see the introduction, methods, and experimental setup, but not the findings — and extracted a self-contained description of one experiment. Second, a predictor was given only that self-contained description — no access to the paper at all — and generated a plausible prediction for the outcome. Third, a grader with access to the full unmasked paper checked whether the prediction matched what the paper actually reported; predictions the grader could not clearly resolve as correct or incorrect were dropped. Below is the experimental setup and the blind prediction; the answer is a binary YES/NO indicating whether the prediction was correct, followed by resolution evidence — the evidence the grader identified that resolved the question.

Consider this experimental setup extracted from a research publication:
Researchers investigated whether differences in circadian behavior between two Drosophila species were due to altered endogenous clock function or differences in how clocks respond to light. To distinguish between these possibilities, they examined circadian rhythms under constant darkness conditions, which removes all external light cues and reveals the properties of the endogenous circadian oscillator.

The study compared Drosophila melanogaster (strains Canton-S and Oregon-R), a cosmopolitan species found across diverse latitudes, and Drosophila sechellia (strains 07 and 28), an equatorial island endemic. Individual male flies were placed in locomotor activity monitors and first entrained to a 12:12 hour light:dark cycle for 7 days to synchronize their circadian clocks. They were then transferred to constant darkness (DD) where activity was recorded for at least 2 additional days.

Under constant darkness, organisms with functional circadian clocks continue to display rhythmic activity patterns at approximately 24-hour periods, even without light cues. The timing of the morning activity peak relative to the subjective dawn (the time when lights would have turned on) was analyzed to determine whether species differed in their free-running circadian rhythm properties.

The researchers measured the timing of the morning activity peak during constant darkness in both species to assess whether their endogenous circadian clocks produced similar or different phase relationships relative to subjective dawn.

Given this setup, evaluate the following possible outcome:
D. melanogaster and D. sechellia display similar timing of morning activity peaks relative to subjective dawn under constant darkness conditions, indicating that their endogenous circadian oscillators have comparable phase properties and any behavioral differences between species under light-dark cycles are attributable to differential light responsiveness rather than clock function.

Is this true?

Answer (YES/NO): NO